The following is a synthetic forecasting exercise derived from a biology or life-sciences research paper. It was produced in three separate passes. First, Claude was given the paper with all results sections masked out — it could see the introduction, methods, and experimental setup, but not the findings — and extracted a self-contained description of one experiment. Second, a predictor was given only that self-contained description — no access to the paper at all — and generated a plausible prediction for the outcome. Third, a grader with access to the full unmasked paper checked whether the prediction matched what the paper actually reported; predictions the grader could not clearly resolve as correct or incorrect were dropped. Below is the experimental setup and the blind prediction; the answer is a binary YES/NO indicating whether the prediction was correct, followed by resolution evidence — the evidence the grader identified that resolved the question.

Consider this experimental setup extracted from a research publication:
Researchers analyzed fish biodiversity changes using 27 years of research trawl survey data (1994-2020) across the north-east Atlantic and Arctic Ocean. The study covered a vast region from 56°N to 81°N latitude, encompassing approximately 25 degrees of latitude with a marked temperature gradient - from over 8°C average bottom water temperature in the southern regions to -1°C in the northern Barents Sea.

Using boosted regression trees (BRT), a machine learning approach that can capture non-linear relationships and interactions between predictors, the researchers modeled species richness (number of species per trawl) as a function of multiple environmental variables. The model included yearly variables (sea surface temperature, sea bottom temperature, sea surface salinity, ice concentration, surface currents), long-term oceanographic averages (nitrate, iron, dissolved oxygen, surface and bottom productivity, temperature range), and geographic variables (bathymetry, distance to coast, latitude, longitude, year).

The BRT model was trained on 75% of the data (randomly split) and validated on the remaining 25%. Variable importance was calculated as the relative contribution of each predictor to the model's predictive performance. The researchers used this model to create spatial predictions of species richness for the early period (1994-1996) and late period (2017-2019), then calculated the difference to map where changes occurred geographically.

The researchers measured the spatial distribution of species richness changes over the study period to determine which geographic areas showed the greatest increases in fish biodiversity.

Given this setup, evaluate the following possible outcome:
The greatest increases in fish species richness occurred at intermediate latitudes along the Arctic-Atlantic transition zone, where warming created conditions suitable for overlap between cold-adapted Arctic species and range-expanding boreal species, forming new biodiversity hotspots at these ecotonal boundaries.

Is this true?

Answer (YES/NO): NO